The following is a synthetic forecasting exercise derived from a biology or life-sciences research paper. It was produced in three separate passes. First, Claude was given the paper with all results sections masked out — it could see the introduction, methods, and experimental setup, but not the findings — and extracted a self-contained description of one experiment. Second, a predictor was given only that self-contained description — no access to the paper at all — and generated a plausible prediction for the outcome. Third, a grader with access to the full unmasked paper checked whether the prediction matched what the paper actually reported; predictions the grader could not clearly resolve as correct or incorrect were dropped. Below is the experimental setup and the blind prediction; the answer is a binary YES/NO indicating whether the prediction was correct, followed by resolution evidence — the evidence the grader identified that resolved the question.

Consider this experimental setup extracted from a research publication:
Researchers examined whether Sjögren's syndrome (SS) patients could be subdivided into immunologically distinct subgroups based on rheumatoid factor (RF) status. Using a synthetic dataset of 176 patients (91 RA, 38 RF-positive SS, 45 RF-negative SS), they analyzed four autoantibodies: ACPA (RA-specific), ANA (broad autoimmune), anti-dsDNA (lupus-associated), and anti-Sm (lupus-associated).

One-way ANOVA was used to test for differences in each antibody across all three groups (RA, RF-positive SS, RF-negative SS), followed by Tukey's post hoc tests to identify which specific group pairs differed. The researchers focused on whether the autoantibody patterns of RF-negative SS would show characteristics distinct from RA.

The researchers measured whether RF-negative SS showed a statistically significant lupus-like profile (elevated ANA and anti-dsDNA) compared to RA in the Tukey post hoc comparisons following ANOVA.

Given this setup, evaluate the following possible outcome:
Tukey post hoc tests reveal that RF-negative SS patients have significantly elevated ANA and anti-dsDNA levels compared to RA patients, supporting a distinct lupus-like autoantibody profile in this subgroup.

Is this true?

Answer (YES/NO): NO